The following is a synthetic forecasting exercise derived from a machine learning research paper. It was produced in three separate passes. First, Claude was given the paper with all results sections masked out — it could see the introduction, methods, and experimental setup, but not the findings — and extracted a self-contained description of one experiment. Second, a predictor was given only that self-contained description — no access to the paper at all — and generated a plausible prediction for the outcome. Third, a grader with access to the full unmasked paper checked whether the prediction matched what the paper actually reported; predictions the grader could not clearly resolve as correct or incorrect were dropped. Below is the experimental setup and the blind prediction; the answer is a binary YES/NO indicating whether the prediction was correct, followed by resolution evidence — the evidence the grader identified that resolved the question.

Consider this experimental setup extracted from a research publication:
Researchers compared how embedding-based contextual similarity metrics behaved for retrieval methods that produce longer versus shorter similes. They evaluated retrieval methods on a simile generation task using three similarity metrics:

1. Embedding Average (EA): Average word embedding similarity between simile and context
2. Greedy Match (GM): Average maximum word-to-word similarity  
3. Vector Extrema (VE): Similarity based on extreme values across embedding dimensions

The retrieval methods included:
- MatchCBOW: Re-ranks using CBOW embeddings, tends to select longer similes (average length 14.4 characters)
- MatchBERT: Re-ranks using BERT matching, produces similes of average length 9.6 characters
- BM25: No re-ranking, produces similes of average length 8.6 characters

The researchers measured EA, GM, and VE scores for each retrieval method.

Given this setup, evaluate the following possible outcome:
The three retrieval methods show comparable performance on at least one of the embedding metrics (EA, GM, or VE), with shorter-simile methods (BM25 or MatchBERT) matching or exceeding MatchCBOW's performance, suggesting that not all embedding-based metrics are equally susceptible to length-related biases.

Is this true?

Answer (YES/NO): YES